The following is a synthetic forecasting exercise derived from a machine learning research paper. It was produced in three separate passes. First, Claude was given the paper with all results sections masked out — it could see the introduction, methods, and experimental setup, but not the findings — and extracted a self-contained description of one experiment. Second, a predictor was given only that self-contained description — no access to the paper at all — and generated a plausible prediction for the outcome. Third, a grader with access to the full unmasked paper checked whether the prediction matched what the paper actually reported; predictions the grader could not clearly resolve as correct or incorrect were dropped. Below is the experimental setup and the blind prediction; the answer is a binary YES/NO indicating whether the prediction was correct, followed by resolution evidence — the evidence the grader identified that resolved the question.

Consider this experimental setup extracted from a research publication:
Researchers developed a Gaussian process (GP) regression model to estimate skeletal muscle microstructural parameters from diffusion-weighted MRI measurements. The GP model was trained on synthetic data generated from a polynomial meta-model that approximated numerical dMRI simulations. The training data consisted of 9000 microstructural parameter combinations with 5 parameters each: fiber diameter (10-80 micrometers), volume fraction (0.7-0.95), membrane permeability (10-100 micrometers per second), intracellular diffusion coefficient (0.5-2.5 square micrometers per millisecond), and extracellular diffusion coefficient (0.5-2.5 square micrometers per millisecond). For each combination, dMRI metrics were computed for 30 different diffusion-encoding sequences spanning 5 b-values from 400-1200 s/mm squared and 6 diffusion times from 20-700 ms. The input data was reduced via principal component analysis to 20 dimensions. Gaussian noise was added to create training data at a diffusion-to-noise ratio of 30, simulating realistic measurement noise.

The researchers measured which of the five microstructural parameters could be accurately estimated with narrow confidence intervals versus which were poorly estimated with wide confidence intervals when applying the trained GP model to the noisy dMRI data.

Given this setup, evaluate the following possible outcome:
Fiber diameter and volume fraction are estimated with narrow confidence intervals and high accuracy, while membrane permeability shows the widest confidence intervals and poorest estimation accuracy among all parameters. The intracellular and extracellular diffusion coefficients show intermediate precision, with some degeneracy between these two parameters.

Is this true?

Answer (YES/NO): NO